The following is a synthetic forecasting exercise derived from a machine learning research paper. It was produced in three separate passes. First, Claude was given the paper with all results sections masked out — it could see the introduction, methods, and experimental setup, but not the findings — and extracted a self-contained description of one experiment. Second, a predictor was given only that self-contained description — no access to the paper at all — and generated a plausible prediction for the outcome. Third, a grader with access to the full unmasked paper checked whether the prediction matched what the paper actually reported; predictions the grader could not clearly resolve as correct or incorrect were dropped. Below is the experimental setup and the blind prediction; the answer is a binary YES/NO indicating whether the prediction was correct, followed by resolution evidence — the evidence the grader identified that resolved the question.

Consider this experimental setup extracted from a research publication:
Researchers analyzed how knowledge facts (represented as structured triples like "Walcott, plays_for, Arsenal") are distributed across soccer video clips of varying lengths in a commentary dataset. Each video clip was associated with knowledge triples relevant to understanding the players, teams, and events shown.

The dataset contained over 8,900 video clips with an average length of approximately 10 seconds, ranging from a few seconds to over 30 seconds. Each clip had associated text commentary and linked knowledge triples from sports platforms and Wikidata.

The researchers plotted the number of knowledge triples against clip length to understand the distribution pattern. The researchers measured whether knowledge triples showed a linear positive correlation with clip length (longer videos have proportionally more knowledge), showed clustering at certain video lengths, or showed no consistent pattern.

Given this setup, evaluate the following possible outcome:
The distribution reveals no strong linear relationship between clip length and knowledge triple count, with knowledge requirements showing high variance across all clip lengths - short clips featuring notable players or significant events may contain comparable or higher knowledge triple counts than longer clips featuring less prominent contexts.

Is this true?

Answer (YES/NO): NO